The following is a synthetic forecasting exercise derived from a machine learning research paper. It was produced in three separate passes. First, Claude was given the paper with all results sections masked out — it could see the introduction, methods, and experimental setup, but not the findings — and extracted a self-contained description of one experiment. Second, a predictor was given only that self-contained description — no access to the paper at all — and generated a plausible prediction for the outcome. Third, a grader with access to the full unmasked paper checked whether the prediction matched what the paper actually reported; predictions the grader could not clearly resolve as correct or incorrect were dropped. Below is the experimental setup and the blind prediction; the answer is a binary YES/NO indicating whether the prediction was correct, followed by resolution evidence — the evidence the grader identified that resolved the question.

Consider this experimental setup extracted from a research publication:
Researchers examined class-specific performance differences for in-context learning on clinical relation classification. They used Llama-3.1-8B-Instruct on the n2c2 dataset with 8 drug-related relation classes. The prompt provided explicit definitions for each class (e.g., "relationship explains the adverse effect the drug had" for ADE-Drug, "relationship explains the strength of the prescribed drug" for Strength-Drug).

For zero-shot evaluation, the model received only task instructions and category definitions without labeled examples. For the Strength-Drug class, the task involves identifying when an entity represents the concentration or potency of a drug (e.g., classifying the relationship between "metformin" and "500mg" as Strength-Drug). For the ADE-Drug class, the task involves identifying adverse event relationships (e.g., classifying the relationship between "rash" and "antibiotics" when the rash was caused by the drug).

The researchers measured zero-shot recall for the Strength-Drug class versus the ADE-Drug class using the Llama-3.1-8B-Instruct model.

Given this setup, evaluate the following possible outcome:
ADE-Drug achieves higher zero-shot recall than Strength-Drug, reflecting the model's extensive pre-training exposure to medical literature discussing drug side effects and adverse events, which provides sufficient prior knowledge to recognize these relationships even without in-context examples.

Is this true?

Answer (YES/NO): YES